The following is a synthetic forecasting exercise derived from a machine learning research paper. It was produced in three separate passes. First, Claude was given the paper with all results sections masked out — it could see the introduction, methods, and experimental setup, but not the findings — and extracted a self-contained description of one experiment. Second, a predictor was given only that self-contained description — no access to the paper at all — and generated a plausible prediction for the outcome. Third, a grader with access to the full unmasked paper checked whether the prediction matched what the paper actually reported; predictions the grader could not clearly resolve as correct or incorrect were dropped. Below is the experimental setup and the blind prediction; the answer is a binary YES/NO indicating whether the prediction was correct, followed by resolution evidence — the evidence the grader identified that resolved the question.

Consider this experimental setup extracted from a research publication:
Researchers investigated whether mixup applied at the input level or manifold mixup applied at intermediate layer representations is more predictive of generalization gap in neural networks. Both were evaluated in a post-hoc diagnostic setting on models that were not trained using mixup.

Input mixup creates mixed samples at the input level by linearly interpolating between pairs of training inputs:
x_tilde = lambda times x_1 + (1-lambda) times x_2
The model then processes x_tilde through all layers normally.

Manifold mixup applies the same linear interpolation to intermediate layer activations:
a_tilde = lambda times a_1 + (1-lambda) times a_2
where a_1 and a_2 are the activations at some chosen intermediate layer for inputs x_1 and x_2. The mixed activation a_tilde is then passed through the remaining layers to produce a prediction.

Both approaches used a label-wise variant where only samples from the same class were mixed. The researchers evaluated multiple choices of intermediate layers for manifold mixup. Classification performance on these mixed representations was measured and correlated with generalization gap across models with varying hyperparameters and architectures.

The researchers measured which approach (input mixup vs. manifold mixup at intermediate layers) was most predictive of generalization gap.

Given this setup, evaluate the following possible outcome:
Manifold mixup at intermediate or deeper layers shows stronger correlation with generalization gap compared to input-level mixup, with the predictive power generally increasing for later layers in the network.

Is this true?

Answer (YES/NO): NO